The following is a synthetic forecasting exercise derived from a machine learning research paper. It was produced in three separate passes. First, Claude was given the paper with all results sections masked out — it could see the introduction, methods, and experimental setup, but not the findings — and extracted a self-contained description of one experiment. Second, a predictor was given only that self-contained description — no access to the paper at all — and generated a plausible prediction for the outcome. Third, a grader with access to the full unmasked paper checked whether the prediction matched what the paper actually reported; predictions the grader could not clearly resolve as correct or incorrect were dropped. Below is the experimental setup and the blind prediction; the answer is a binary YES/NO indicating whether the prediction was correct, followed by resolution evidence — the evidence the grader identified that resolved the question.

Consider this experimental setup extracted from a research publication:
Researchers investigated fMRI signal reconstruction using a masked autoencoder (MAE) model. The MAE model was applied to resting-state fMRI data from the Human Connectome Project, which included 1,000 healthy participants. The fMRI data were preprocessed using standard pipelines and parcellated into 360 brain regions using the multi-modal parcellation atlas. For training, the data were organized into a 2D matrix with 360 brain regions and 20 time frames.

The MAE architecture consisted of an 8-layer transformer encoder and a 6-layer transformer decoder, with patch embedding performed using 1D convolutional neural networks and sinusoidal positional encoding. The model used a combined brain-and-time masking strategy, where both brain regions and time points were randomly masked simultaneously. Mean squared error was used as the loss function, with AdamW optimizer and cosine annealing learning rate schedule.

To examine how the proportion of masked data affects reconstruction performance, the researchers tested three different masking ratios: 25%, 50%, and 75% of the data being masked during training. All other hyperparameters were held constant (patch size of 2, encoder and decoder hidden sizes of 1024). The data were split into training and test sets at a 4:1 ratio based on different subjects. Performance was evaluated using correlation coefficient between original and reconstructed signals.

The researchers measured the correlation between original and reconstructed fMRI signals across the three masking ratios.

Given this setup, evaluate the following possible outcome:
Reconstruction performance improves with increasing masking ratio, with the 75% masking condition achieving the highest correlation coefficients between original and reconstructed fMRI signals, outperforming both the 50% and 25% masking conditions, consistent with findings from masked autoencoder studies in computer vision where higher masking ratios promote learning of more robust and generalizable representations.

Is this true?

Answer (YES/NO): NO